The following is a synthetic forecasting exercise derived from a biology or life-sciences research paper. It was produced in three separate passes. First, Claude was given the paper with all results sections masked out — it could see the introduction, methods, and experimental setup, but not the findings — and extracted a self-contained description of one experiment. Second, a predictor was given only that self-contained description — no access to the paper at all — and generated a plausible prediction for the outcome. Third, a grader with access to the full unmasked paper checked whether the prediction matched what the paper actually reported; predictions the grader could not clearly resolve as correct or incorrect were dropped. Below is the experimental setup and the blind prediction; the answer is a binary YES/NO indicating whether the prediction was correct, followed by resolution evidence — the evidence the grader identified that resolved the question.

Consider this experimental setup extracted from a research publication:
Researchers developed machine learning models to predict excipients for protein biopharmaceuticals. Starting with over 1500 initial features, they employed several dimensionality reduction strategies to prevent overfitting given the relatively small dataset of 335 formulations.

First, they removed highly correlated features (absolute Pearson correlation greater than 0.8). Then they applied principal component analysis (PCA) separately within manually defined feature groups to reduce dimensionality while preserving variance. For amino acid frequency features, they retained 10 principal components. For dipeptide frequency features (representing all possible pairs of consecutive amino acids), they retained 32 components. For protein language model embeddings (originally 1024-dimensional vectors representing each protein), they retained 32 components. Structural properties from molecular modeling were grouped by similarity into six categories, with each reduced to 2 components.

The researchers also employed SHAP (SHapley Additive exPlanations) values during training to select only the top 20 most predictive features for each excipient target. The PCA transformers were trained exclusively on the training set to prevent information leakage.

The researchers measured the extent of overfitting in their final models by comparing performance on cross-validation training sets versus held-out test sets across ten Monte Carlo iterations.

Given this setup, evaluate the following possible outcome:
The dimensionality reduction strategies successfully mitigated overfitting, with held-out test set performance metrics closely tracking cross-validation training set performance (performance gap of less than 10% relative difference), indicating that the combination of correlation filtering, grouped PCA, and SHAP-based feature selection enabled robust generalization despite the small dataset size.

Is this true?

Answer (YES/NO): NO